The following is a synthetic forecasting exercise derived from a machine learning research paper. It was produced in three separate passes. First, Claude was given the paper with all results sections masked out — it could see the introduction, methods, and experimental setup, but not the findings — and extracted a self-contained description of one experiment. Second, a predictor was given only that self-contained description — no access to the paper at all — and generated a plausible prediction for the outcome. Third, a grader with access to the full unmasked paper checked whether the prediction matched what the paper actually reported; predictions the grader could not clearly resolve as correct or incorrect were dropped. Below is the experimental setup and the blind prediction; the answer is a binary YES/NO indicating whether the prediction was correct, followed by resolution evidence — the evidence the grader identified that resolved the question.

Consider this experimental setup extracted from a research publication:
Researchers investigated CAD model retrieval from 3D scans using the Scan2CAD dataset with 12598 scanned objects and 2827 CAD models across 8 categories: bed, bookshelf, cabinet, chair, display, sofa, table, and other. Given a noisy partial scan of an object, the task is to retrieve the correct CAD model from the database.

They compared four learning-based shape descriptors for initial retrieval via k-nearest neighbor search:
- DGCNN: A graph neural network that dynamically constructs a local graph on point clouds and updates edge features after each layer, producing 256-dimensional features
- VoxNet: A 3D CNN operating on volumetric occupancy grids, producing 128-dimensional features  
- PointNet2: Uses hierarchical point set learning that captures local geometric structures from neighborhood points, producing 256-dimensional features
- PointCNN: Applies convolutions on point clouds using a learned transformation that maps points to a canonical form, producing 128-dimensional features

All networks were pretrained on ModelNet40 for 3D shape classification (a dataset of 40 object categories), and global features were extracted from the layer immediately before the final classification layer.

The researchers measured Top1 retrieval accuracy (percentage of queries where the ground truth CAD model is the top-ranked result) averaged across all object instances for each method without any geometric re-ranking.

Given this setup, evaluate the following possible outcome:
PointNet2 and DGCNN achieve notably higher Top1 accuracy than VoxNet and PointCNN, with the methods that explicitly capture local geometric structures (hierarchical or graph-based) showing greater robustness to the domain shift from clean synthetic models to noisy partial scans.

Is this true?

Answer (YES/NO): NO